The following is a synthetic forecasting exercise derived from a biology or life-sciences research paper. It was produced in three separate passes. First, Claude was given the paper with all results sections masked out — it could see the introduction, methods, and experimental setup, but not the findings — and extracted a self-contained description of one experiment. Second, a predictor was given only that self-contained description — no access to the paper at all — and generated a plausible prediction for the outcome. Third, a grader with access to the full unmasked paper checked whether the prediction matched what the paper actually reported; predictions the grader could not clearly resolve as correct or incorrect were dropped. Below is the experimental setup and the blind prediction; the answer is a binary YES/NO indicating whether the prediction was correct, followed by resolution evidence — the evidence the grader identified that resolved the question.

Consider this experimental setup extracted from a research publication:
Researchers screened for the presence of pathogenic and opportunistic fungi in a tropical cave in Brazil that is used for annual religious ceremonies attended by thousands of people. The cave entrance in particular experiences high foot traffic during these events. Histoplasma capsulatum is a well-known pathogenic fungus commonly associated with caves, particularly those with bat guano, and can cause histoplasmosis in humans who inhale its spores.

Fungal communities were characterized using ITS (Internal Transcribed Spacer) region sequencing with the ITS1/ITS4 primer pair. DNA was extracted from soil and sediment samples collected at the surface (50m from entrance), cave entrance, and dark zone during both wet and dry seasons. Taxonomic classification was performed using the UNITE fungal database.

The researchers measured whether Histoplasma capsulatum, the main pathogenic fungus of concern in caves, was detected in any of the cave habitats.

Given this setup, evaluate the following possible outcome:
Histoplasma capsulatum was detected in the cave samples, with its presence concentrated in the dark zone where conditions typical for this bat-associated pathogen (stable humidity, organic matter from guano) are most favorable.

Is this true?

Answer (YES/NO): NO